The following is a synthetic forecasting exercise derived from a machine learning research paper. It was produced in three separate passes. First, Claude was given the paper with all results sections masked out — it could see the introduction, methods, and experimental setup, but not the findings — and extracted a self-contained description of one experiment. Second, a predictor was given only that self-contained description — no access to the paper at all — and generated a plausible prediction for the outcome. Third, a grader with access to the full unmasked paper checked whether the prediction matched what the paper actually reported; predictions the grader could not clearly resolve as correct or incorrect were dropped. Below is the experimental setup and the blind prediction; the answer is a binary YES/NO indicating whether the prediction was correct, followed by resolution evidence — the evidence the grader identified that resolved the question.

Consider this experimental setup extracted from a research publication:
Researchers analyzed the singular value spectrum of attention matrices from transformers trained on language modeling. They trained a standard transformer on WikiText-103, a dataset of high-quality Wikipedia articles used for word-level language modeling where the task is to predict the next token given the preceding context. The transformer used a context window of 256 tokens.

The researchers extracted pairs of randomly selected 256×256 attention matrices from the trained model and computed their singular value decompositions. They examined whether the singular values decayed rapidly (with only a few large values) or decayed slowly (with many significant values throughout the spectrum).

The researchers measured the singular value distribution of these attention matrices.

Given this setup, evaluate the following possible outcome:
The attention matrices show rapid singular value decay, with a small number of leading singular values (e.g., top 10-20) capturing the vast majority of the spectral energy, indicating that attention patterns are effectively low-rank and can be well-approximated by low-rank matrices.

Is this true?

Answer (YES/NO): YES